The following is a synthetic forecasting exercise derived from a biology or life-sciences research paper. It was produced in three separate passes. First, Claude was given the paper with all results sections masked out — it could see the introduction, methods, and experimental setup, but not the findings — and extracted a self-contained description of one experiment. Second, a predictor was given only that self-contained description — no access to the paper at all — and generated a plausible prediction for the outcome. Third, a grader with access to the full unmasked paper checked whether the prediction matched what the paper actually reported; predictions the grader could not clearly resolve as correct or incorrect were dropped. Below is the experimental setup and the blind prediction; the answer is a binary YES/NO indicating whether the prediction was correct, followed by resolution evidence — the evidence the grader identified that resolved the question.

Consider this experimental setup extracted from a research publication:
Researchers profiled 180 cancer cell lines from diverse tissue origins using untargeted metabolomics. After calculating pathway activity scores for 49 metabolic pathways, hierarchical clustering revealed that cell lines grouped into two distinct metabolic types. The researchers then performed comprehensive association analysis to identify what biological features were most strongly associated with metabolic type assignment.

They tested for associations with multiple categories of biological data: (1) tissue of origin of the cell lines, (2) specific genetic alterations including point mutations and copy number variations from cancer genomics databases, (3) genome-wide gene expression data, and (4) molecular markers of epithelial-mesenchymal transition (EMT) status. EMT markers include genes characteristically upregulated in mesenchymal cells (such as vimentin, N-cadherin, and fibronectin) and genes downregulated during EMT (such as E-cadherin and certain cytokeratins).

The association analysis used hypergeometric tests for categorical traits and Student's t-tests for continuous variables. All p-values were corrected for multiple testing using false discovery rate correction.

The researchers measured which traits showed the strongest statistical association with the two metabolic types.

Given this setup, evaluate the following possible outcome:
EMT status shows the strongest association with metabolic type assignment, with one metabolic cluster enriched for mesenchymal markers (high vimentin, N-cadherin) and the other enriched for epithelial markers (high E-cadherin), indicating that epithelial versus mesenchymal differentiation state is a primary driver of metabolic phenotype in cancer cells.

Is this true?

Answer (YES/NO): YES